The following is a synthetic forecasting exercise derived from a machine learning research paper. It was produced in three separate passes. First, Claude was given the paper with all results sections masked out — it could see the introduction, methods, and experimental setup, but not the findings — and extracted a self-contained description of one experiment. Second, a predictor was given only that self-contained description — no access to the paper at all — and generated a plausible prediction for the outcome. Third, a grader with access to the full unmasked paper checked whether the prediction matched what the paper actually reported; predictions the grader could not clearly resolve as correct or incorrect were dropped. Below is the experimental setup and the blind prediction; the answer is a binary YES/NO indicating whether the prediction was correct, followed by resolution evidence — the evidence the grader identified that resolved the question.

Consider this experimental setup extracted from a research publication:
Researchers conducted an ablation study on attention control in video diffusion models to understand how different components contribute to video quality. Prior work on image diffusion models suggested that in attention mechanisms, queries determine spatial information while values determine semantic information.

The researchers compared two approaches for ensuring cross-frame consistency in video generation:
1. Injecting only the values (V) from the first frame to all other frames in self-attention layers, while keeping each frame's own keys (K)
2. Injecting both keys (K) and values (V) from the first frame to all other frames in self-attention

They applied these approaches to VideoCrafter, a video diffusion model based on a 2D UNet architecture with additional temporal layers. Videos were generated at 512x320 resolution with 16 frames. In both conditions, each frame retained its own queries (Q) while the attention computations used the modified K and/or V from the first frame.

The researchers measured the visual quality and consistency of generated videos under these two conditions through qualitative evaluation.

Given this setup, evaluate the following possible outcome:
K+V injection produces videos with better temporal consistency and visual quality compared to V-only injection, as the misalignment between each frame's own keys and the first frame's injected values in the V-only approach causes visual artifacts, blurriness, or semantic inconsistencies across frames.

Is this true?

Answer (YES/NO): YES